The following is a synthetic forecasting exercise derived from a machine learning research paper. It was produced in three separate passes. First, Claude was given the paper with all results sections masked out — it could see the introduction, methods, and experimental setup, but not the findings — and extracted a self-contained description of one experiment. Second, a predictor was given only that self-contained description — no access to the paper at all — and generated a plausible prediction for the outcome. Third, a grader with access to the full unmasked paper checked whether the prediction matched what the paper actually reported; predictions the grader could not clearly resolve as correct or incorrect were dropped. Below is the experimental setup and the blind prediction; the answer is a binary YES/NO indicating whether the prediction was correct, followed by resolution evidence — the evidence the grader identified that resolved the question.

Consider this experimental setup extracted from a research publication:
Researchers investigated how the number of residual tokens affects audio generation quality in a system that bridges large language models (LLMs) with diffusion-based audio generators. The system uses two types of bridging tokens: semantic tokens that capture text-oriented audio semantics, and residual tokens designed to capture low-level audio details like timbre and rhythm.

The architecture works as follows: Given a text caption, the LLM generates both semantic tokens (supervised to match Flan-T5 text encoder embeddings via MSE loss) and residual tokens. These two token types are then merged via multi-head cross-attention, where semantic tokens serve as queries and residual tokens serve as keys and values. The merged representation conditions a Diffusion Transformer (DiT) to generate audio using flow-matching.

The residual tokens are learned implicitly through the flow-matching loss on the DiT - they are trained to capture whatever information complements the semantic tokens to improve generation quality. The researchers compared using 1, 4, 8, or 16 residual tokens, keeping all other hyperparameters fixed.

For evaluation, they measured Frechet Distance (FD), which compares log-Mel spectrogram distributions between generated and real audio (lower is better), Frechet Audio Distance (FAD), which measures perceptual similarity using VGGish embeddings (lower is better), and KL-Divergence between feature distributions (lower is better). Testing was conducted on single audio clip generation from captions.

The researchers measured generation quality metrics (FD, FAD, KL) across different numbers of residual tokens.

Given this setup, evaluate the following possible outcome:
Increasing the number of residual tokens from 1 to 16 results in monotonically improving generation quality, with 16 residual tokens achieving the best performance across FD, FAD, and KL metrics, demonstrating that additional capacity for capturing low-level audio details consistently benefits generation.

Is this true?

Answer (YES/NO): NO